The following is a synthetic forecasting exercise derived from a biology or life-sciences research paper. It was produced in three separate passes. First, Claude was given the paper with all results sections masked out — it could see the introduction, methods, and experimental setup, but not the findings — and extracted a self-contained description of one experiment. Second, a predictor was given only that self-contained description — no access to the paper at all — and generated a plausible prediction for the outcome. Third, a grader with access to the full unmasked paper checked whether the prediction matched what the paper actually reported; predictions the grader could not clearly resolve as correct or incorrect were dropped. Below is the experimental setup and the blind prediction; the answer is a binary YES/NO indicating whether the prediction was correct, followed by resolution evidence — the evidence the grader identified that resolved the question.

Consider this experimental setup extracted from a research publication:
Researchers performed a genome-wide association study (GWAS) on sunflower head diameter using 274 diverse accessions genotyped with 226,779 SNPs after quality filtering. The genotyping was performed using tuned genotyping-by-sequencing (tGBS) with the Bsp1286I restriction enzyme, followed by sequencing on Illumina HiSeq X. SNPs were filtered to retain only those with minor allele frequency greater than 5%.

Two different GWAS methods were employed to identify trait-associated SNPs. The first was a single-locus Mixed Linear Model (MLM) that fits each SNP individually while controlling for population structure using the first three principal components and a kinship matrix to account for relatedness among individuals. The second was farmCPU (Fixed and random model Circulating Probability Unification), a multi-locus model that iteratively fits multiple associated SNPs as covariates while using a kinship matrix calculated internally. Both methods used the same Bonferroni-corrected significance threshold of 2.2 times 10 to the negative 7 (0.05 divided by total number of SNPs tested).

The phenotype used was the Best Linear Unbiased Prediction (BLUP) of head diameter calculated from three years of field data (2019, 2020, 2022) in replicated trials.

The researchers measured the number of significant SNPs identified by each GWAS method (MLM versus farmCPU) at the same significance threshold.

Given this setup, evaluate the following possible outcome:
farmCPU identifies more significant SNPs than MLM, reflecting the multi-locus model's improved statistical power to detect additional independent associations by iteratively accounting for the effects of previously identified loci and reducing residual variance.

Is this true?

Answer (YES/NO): NO